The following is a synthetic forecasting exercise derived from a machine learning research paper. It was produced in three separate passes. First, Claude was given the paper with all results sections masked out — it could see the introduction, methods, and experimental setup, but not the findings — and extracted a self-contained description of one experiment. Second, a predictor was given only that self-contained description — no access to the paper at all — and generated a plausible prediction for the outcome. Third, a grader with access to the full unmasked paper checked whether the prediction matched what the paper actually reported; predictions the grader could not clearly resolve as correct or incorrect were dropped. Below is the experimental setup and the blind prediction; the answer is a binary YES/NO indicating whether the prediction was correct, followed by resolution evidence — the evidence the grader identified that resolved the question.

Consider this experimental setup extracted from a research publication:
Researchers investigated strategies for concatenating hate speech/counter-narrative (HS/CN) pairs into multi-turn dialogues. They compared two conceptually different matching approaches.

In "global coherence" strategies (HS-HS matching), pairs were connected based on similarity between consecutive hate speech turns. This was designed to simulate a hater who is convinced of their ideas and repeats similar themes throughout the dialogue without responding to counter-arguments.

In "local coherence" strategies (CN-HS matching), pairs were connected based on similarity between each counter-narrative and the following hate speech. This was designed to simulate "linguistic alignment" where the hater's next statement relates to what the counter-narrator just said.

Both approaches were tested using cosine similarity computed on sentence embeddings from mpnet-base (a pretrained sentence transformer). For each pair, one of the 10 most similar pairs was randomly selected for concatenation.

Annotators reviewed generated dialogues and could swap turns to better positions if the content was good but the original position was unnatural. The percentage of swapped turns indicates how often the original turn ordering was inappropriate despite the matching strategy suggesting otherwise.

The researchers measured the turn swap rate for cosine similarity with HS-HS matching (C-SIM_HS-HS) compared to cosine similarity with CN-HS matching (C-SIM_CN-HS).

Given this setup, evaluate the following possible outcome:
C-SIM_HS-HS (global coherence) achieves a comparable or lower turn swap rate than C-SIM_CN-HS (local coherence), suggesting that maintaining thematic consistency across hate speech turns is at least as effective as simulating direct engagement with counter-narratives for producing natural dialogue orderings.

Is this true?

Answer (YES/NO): YES